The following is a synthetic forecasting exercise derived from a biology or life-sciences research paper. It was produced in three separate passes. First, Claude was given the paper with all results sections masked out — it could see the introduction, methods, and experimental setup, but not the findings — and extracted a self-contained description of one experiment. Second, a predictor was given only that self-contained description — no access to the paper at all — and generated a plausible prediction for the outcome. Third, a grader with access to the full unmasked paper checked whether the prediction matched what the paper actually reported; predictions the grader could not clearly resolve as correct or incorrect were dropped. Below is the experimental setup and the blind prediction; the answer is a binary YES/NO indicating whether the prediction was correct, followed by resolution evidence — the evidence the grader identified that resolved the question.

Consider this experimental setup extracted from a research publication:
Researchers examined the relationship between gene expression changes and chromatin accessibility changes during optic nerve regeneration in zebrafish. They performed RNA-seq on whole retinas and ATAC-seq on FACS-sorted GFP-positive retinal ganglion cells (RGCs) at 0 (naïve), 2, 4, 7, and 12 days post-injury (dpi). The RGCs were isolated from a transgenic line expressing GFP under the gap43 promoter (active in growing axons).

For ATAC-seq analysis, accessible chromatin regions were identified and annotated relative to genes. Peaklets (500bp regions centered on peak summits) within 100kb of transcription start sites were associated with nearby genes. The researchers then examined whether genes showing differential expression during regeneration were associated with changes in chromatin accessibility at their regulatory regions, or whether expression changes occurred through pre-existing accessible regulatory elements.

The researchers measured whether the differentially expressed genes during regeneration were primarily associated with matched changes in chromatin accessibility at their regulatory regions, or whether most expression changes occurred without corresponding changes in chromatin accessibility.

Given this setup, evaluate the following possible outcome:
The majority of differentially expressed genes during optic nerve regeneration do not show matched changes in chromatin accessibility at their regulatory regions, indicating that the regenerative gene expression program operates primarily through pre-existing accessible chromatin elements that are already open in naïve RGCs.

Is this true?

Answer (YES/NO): YES